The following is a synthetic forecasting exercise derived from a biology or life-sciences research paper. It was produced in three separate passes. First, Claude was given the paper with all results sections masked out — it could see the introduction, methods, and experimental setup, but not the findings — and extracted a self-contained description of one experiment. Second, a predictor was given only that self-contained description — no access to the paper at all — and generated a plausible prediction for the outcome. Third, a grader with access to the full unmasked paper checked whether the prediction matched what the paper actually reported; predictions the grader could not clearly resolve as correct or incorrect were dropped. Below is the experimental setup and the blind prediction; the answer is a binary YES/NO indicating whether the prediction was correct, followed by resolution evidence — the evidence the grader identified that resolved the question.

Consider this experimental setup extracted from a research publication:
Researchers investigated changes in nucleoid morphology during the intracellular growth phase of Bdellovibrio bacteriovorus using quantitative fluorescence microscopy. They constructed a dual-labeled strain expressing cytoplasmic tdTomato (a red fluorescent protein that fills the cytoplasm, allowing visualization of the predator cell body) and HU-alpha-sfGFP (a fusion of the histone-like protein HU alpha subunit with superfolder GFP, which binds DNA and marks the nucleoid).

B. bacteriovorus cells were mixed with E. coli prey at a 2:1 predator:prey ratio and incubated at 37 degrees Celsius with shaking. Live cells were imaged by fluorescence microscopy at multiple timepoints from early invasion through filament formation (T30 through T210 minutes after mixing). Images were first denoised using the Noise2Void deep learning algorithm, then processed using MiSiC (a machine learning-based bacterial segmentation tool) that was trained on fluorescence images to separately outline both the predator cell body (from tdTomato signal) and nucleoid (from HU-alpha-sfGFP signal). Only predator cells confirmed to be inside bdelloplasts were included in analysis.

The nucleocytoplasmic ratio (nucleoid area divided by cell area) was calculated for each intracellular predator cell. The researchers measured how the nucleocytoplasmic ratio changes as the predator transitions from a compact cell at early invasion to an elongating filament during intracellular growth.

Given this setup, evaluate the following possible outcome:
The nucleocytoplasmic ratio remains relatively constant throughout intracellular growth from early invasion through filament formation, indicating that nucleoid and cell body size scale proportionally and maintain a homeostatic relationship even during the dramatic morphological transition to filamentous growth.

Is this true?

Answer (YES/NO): NO